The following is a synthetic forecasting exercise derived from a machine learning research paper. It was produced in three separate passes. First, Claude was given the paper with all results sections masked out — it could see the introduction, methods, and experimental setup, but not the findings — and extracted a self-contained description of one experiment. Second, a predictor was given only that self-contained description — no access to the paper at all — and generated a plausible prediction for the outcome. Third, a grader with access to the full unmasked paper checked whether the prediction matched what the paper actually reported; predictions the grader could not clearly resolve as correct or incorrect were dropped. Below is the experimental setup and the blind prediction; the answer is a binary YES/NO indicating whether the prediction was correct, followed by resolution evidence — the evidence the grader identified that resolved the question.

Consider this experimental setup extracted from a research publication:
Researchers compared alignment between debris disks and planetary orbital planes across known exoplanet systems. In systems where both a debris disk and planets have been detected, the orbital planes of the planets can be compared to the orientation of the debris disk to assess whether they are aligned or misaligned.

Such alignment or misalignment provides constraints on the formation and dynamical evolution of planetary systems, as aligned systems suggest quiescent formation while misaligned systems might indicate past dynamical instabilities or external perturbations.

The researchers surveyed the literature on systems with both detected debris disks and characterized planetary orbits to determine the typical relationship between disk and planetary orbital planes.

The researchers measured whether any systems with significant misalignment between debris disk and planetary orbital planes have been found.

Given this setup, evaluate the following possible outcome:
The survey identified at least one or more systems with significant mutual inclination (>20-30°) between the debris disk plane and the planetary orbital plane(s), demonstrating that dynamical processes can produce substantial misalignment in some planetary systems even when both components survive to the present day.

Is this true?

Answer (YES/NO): NO